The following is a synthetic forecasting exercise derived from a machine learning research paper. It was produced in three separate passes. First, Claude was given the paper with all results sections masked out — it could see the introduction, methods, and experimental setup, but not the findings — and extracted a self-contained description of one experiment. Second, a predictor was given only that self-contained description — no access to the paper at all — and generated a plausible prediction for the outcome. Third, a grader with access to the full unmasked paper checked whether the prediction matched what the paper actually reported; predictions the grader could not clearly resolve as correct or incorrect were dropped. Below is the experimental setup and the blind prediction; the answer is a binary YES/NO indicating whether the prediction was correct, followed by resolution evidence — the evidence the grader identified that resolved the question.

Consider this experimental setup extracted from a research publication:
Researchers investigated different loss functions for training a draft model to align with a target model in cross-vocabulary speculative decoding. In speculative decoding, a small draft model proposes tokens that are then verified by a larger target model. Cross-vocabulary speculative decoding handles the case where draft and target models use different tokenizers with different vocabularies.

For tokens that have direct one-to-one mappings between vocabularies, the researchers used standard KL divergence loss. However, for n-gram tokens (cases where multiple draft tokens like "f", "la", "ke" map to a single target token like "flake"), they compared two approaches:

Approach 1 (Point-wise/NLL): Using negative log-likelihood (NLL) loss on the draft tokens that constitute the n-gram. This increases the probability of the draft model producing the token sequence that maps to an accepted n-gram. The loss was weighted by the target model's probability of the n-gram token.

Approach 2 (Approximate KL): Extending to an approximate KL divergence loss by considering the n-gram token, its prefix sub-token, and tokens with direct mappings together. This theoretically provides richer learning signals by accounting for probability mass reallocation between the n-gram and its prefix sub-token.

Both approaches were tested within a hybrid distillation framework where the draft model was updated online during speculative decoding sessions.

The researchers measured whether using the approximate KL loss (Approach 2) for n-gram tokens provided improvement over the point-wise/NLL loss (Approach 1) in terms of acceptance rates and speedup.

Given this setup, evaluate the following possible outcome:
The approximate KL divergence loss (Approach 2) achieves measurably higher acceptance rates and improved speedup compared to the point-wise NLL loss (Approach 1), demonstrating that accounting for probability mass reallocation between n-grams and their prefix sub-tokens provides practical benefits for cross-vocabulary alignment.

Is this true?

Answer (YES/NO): NO